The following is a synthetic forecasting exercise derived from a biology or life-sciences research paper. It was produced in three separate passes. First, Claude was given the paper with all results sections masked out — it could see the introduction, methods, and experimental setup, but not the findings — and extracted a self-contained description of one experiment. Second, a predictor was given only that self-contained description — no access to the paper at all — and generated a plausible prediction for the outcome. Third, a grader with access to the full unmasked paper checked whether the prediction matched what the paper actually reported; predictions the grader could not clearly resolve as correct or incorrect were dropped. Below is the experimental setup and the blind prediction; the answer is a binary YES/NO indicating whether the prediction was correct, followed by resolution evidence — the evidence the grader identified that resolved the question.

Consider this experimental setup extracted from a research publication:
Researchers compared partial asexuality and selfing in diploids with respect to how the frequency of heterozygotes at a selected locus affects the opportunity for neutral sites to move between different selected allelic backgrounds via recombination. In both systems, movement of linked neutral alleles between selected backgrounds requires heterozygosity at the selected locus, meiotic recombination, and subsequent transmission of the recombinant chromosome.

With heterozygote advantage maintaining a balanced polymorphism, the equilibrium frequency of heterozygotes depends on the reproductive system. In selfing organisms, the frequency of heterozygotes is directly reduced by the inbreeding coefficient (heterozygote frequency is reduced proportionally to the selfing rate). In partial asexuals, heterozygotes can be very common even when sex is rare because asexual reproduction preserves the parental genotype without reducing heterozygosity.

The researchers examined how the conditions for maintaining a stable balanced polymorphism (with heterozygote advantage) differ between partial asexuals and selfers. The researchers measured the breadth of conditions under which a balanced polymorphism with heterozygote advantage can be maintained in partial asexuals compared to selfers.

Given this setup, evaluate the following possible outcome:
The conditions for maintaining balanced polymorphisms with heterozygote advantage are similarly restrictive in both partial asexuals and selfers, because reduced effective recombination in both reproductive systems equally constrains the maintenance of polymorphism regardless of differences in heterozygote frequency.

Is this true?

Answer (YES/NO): NO